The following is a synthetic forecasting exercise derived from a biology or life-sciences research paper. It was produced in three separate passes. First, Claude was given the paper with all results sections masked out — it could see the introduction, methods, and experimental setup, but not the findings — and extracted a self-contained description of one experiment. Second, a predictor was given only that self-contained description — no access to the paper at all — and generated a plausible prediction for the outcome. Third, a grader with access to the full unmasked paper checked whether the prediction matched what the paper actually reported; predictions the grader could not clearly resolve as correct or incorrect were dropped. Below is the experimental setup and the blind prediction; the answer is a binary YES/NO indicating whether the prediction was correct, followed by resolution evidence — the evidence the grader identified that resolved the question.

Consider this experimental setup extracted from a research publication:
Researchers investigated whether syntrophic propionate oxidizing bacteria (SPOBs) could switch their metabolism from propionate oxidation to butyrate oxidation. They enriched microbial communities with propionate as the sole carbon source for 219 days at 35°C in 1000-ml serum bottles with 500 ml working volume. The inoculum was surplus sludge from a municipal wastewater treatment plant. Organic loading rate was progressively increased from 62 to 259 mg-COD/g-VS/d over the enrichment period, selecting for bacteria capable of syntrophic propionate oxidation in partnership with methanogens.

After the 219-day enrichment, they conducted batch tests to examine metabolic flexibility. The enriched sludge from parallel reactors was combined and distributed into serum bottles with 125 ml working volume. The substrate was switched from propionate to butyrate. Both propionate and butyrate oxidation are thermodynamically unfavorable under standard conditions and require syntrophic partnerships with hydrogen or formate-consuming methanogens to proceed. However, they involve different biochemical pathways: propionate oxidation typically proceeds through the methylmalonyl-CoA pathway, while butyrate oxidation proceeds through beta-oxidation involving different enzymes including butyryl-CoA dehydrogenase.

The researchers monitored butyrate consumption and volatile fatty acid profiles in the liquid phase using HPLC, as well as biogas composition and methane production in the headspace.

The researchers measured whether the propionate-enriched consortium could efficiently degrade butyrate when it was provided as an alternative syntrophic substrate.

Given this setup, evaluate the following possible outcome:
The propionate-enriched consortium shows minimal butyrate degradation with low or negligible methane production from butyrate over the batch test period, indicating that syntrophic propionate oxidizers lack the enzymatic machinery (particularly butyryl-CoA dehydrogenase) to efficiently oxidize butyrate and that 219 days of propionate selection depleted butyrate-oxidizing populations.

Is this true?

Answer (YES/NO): NO